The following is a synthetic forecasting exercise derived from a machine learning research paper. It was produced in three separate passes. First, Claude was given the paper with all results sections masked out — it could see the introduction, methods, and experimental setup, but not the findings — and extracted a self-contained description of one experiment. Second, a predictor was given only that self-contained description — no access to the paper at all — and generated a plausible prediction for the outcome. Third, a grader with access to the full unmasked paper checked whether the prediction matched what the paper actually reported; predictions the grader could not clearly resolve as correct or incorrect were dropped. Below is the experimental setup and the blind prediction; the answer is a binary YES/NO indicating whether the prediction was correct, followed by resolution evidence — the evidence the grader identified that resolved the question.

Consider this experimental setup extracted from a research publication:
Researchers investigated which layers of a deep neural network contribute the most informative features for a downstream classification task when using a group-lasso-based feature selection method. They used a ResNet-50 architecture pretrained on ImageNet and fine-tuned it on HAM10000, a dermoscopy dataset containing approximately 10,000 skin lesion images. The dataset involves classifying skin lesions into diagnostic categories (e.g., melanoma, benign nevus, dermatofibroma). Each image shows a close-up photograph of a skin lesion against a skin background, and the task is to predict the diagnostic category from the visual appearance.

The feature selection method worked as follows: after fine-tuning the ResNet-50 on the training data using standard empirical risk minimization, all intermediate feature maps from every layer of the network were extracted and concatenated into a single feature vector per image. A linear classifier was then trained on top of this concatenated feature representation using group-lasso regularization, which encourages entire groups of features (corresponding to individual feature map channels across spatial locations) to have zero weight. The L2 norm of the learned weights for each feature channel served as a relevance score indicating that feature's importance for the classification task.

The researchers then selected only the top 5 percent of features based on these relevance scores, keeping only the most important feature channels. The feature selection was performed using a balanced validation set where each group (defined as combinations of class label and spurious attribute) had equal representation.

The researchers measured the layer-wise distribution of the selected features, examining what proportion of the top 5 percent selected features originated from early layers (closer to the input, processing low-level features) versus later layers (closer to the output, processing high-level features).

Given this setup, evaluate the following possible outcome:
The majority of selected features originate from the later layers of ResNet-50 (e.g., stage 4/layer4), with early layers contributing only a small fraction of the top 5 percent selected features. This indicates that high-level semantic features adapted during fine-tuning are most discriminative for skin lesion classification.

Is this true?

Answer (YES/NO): YES